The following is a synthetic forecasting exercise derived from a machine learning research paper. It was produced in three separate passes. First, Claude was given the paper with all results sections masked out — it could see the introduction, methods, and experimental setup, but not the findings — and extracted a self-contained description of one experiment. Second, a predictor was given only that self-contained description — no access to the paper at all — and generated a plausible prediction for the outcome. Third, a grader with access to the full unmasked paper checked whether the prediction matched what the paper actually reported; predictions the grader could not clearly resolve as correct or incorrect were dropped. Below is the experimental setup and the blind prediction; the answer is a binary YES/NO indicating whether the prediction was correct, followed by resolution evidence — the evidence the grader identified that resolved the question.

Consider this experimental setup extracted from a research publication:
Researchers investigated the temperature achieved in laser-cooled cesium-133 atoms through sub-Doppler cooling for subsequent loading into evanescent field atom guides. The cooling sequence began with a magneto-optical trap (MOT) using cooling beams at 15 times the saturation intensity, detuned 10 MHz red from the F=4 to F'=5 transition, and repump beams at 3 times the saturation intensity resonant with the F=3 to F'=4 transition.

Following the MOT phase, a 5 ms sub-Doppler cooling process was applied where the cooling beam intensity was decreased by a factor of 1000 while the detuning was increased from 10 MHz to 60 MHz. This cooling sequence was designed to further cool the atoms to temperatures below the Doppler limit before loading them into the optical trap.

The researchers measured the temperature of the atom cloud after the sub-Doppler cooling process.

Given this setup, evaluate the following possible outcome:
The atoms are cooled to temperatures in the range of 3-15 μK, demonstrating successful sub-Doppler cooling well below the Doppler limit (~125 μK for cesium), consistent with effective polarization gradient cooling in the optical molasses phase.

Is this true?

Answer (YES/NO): YES